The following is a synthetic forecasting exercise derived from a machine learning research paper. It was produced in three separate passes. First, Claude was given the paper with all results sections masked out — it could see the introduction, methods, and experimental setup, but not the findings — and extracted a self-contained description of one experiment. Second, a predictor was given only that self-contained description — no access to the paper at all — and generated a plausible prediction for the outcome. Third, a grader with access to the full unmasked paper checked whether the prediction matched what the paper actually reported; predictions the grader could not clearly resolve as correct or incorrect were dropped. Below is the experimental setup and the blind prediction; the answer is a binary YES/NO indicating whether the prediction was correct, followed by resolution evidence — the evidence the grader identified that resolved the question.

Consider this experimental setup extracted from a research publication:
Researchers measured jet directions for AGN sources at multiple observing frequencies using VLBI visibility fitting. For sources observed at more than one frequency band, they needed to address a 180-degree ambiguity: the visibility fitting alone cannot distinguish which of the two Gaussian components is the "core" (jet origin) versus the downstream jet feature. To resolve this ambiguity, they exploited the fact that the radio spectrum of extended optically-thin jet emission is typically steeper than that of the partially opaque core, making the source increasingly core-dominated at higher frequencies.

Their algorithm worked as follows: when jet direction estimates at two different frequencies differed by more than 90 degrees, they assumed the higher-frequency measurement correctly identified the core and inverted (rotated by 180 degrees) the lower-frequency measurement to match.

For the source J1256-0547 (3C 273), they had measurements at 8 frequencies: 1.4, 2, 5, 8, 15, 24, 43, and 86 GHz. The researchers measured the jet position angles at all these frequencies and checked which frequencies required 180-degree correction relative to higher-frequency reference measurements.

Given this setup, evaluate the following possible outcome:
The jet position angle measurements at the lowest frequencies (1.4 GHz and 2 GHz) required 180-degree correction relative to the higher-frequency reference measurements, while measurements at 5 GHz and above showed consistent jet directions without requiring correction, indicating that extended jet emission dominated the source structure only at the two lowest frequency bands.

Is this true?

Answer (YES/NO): NO